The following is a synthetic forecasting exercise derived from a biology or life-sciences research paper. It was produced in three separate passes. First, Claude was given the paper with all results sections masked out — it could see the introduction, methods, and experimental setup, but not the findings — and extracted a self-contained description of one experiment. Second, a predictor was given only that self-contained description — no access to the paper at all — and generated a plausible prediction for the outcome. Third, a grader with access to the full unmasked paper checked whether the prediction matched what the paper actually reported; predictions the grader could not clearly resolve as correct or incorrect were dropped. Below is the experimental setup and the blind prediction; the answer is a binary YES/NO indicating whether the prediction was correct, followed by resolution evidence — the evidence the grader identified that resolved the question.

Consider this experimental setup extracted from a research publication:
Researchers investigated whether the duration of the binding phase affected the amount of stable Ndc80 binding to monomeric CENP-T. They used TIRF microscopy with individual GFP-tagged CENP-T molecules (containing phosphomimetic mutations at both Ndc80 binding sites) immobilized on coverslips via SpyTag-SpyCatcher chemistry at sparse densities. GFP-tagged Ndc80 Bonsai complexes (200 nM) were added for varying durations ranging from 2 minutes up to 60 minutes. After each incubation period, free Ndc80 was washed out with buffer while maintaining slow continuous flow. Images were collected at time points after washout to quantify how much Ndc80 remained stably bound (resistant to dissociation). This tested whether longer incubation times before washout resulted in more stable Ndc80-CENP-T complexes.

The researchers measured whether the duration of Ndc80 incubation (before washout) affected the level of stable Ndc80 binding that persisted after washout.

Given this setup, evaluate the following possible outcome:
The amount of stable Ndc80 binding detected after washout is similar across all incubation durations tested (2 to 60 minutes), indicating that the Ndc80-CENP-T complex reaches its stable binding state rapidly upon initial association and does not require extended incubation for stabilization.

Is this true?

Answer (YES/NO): NO